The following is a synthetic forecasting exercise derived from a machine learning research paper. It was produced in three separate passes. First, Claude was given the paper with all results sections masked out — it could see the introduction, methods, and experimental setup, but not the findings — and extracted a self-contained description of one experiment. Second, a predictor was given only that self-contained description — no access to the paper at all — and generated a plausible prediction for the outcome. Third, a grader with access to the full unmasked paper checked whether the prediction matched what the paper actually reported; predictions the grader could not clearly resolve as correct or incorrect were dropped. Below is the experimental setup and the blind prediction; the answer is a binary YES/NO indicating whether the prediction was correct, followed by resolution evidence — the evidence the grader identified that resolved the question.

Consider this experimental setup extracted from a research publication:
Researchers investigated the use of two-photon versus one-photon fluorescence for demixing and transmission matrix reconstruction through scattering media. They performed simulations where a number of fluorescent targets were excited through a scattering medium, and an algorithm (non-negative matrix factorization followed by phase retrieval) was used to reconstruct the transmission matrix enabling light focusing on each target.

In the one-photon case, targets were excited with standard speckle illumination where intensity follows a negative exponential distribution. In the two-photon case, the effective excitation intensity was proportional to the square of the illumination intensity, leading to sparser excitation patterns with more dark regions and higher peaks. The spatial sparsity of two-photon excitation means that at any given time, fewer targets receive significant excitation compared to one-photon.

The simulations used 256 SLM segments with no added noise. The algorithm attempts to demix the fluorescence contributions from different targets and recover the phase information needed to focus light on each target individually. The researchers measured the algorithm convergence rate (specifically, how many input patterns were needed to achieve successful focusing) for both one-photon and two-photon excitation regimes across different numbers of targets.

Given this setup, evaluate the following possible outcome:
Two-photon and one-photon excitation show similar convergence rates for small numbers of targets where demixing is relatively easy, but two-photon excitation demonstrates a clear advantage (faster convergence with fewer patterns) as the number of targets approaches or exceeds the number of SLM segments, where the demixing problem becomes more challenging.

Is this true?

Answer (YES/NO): NO